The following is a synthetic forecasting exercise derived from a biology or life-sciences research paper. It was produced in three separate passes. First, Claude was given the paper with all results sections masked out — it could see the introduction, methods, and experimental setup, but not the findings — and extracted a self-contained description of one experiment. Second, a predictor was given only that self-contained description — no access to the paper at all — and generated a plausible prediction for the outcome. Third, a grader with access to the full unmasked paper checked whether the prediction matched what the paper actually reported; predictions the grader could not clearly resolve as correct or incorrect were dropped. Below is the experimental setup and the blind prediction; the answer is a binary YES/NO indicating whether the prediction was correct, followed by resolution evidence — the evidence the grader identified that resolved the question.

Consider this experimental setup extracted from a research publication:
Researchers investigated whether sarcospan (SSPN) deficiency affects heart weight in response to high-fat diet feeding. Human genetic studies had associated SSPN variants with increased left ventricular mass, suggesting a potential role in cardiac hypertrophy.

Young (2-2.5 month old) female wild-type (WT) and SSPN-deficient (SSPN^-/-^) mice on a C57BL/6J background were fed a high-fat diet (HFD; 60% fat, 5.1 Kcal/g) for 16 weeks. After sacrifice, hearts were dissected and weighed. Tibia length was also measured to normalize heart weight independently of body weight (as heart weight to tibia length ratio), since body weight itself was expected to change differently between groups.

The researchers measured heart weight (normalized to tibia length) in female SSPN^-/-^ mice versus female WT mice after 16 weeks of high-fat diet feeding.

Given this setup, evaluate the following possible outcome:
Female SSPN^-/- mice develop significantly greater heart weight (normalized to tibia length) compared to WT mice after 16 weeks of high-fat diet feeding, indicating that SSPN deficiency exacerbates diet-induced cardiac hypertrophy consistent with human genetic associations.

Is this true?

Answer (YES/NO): NO